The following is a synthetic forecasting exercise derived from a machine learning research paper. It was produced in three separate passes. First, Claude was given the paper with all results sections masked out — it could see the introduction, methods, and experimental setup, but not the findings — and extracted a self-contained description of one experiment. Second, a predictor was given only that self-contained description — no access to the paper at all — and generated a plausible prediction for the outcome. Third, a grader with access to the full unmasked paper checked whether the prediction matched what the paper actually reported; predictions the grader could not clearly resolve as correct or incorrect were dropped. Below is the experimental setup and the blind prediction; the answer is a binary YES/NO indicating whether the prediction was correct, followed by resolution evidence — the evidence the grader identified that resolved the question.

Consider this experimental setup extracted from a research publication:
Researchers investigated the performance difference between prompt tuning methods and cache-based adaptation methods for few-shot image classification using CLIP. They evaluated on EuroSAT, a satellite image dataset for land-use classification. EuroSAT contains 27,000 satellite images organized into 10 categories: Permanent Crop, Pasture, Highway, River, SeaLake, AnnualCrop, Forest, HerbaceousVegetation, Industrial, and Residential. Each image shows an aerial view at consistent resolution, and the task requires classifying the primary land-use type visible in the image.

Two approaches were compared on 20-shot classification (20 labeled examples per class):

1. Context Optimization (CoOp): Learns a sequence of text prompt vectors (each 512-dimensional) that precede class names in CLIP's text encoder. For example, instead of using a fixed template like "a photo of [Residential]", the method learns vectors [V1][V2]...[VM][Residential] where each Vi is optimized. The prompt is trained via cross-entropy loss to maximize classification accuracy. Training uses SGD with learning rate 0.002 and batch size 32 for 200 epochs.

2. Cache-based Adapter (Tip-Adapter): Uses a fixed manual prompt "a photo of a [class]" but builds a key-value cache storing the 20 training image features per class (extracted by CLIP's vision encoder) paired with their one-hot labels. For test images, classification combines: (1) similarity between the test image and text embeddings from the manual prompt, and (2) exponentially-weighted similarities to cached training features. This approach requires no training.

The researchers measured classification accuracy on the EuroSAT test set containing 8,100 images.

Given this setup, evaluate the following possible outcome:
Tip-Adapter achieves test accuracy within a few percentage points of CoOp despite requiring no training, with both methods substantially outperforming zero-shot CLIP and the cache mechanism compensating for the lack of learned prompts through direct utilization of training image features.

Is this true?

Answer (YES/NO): NO